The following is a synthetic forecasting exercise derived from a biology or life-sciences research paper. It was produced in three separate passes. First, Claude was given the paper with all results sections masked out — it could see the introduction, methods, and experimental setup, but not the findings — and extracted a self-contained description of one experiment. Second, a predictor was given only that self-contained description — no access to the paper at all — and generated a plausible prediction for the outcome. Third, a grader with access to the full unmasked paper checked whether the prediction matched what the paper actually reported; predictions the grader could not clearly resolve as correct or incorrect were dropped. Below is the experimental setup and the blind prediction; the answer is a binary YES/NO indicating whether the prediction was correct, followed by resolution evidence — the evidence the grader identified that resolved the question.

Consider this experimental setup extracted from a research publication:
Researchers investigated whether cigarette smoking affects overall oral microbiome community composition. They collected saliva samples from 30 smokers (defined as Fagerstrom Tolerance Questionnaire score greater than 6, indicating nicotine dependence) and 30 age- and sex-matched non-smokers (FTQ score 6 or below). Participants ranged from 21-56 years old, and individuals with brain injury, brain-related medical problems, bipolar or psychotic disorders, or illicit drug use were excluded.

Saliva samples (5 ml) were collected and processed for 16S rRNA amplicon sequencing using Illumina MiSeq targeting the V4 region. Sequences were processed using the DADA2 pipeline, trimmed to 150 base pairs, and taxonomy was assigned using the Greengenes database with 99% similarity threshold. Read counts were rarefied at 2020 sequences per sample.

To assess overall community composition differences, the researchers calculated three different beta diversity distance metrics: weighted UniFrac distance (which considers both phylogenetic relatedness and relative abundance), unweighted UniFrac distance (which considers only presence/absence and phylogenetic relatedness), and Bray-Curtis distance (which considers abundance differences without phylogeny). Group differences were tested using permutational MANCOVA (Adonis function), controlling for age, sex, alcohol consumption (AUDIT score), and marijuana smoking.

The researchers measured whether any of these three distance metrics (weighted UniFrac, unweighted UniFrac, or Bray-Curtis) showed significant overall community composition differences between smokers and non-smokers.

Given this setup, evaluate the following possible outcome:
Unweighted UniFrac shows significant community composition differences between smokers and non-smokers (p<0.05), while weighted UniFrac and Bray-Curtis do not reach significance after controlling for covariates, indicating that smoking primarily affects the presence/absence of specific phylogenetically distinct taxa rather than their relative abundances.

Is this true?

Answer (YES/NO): NO